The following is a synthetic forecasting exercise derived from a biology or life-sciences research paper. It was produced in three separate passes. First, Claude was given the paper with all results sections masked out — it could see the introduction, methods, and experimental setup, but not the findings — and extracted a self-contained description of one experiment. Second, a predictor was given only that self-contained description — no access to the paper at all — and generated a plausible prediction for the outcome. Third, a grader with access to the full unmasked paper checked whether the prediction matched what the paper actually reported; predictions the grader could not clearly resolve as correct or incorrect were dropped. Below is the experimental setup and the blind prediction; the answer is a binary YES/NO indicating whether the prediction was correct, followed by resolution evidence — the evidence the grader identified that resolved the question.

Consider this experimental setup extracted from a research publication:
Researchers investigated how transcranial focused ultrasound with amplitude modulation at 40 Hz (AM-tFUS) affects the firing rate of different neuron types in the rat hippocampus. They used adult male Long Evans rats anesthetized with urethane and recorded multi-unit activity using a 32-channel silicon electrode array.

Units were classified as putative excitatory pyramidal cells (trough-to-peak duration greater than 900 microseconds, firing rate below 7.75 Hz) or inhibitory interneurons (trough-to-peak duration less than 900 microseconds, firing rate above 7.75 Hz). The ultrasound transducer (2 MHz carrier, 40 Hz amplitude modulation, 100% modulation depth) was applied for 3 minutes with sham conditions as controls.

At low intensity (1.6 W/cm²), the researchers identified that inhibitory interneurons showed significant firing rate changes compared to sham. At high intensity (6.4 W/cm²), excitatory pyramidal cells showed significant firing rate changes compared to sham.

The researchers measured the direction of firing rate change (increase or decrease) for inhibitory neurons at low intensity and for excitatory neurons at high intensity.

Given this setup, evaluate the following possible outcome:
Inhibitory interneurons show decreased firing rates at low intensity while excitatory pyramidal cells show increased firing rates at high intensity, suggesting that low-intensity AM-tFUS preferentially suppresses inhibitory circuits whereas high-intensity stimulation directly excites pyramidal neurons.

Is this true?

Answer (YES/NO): YES